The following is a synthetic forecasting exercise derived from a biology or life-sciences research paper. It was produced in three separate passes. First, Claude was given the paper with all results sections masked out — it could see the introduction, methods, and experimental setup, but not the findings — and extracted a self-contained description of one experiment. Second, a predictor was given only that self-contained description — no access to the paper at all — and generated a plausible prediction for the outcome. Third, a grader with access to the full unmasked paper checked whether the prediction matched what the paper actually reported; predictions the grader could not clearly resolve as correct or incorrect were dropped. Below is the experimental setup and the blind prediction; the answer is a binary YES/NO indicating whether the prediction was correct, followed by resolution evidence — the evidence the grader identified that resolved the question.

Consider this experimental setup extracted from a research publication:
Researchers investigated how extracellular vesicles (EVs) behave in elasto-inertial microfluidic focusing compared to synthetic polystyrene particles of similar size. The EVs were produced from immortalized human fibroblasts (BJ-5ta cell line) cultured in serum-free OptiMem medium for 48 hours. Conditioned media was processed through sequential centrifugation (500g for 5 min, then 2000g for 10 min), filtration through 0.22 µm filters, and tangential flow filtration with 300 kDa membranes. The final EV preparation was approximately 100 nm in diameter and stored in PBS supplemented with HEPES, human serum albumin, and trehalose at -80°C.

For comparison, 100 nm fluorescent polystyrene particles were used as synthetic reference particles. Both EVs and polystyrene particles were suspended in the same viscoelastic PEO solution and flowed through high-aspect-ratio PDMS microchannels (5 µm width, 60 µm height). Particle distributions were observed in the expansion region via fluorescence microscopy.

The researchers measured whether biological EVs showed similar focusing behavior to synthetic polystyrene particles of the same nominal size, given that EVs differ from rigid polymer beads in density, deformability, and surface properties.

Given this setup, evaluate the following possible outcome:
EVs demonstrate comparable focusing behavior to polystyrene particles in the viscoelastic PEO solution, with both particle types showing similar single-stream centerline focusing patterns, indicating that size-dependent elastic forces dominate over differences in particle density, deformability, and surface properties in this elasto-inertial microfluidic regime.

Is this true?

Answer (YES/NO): YES